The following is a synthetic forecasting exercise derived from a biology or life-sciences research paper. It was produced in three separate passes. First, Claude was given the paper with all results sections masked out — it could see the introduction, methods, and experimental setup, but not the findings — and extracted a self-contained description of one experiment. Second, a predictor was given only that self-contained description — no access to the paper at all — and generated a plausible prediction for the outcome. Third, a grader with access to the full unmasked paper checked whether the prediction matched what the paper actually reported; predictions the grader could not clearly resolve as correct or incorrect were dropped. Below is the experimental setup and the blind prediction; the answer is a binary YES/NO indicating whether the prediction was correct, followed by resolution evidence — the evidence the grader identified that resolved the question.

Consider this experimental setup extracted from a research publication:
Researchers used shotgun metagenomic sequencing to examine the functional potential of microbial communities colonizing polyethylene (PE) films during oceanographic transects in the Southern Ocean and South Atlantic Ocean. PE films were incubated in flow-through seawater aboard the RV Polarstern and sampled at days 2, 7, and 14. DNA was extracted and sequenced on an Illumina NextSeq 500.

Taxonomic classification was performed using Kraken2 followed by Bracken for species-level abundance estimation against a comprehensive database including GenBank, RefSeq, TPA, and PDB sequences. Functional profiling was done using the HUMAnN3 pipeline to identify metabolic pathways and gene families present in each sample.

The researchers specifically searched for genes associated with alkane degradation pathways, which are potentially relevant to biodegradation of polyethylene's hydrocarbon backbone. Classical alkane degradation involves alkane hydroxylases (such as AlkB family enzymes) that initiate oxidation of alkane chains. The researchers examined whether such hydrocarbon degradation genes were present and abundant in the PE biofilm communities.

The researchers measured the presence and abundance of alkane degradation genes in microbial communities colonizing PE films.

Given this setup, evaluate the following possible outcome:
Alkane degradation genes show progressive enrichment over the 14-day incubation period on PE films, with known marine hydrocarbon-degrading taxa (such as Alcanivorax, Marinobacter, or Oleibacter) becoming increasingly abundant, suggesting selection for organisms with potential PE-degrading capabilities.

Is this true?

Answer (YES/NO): NO